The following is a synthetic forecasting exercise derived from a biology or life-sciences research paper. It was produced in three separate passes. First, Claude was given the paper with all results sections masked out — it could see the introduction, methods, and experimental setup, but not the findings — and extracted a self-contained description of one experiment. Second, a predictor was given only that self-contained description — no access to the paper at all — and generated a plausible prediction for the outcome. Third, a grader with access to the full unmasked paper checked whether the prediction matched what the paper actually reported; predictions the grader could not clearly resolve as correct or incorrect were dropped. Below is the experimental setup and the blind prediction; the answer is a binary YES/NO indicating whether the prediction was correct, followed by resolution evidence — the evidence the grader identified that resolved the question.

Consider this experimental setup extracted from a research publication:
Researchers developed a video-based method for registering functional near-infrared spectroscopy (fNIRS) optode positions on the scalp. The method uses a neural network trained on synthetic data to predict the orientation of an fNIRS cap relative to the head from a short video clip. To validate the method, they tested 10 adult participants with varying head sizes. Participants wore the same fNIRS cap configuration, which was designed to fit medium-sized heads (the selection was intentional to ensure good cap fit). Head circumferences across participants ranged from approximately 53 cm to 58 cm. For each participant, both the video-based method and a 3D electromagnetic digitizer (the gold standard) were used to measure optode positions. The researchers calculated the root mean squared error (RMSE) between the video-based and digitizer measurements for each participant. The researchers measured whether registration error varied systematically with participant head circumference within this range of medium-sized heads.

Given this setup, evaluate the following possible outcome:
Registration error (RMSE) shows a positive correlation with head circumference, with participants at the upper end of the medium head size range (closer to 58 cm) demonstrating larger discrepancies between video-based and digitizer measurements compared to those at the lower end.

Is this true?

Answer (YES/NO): NO